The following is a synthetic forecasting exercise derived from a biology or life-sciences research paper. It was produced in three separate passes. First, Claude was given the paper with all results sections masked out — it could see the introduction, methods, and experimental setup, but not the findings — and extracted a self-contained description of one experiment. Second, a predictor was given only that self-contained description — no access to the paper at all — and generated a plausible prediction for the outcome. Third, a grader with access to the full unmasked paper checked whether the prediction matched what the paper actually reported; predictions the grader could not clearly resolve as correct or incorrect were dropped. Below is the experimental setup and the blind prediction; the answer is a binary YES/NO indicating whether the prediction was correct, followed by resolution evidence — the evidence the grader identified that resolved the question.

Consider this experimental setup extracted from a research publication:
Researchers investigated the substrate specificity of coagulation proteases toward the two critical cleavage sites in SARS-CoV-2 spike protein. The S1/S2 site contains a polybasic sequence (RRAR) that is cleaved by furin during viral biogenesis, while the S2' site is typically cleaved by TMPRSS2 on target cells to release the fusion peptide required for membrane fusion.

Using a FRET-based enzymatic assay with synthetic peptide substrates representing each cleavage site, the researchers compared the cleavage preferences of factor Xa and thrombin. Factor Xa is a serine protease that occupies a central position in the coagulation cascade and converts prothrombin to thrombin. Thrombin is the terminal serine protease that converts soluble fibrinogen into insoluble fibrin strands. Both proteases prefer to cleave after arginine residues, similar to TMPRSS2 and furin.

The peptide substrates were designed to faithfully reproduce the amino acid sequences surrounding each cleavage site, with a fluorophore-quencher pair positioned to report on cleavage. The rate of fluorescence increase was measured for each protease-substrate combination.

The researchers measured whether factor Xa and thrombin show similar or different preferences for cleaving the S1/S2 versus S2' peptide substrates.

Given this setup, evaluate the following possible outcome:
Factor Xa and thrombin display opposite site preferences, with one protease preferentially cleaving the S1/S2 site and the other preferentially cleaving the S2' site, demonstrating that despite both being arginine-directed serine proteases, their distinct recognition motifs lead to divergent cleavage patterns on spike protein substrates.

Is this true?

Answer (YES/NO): NO